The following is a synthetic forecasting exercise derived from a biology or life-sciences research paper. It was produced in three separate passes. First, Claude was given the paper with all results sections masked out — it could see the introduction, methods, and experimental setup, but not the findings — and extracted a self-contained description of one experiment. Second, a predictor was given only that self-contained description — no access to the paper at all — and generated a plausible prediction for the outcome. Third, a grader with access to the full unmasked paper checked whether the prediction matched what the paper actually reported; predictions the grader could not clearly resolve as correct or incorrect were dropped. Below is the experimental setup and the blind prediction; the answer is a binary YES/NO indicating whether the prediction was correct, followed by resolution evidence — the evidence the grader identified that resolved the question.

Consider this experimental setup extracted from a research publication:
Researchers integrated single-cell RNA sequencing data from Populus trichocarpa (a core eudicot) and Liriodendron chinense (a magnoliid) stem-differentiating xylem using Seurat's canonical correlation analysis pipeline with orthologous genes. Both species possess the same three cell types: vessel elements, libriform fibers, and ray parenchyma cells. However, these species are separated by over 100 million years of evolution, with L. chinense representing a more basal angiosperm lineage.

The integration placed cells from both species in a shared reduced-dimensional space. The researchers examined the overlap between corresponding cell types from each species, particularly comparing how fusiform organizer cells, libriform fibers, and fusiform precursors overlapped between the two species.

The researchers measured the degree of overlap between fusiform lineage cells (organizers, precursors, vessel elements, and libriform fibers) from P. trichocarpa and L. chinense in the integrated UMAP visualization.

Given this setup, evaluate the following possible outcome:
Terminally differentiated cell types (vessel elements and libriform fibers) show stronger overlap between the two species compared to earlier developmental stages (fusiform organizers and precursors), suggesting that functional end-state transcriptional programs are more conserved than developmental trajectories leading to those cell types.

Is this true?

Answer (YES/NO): NO